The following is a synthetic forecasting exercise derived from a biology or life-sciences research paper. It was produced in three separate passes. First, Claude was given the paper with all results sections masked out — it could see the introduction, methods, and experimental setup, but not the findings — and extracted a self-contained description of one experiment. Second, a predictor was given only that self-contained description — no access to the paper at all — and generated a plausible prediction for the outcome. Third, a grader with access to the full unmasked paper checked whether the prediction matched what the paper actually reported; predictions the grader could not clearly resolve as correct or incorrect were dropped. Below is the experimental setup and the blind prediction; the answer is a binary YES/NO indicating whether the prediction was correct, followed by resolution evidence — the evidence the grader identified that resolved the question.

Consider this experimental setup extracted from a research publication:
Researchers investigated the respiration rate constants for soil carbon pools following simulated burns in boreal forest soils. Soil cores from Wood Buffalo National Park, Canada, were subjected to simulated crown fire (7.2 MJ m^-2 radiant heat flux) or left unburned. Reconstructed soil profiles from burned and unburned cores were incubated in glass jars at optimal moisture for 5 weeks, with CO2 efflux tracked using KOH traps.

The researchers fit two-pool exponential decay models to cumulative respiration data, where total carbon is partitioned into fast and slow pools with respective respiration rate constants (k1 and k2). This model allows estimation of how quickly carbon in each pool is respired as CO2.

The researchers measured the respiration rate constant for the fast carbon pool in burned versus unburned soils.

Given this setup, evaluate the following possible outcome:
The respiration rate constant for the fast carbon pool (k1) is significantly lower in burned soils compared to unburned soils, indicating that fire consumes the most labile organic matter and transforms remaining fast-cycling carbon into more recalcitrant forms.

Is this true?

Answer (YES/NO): NO